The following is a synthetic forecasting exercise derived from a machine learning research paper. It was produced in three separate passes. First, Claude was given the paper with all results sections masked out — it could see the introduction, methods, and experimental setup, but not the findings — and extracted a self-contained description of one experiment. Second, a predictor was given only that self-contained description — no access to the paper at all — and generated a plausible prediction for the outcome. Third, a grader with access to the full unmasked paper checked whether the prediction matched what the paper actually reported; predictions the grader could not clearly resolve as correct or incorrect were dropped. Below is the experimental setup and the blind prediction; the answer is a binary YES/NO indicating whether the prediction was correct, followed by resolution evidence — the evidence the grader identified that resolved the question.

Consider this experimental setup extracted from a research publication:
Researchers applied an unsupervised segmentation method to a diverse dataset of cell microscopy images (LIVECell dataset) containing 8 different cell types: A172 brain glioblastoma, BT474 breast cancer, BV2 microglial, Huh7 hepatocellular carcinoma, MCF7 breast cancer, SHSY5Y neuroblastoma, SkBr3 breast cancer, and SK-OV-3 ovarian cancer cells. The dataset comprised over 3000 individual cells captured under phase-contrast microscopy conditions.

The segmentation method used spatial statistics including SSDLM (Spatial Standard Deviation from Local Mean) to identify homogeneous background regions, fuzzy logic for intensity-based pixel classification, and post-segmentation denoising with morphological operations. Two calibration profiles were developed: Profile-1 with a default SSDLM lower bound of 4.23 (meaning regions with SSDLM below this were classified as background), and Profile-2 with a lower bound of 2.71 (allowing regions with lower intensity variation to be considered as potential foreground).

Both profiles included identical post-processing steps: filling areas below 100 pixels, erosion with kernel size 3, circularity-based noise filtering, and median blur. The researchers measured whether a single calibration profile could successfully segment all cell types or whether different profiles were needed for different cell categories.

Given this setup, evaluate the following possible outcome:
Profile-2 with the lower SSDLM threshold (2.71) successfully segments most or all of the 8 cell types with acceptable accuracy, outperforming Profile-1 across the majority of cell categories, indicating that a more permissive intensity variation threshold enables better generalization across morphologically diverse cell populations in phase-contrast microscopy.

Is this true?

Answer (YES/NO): NO